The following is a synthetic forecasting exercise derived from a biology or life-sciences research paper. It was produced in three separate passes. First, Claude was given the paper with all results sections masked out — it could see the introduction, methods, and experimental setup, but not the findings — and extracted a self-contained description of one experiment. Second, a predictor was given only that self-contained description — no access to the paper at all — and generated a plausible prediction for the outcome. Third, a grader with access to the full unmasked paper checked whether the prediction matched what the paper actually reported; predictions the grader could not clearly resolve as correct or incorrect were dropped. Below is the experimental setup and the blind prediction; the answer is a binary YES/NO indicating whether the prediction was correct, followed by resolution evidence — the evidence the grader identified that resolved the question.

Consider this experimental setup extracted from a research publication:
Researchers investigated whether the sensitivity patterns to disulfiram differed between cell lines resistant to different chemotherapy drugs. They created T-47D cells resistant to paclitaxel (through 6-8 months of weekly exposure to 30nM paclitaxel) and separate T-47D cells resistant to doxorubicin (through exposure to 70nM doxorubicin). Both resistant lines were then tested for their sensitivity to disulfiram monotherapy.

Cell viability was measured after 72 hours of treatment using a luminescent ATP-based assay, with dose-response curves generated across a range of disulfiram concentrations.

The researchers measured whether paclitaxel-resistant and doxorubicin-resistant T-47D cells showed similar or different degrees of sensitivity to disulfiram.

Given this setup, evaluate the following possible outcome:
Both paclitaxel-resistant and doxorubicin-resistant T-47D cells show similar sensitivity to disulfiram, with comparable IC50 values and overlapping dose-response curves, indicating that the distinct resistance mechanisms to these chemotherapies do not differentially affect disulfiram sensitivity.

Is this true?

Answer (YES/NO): NO